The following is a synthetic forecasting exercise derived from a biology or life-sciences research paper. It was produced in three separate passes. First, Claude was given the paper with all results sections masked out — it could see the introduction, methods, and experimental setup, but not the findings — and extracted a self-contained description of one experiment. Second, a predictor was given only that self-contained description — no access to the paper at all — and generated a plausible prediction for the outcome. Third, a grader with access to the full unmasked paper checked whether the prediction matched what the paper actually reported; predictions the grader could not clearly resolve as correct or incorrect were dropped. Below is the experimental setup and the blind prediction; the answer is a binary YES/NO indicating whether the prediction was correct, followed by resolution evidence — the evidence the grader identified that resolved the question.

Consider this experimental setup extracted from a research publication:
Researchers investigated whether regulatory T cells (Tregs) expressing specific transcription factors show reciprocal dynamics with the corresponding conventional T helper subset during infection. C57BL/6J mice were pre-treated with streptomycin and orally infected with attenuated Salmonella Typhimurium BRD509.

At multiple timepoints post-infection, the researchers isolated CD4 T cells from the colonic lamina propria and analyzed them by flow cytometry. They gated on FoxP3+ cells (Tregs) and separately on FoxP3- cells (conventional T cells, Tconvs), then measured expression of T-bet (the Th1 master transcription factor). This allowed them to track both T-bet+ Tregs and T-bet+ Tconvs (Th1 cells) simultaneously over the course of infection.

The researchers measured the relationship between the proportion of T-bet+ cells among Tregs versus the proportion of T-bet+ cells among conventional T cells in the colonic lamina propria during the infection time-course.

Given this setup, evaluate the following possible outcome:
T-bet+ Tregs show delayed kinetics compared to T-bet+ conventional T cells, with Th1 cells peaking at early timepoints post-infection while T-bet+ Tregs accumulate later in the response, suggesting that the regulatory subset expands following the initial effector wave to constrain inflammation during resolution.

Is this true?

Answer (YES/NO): NO